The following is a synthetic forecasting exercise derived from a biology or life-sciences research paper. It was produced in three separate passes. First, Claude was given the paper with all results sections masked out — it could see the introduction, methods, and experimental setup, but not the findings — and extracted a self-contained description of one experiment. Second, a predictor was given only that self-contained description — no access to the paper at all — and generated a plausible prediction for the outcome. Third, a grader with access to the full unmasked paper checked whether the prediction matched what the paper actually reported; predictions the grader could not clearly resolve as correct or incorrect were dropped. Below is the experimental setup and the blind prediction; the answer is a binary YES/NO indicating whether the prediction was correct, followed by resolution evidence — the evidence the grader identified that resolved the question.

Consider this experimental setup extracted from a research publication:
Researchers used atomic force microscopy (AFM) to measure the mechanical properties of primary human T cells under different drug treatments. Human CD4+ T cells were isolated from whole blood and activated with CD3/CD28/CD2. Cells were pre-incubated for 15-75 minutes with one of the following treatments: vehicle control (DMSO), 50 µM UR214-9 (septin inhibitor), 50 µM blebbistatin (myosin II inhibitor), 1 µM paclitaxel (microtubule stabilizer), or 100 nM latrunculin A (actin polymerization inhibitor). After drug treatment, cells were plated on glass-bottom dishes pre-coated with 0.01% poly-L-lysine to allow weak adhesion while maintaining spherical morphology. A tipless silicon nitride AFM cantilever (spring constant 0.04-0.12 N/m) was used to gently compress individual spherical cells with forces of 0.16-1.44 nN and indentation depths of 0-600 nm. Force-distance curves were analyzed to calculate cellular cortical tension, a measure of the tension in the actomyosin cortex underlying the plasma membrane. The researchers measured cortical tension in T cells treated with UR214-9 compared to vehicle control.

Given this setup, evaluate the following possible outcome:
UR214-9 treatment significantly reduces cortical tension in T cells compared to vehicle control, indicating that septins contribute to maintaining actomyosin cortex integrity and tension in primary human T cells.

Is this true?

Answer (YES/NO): NO